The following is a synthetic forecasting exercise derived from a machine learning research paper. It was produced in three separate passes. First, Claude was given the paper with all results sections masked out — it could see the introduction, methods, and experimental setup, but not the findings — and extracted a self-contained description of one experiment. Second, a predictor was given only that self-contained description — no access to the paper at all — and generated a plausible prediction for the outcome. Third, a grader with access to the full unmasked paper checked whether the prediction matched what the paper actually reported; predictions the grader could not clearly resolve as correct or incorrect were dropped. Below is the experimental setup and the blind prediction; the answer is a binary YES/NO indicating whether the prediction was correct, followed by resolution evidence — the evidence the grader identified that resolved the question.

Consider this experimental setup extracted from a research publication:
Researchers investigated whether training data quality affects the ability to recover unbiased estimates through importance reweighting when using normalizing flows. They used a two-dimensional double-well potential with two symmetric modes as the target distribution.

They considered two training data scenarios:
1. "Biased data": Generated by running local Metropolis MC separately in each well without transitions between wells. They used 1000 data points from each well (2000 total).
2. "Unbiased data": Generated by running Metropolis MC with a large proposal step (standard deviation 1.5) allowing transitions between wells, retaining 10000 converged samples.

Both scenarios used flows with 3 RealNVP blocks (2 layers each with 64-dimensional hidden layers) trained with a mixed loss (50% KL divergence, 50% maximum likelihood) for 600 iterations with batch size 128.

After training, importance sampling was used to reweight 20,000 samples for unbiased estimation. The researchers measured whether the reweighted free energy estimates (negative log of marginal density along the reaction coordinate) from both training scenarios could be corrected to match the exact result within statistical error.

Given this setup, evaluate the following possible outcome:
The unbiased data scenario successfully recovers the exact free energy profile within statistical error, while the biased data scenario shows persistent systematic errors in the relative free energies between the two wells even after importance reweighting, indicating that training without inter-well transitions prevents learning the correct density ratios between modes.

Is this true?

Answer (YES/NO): NO